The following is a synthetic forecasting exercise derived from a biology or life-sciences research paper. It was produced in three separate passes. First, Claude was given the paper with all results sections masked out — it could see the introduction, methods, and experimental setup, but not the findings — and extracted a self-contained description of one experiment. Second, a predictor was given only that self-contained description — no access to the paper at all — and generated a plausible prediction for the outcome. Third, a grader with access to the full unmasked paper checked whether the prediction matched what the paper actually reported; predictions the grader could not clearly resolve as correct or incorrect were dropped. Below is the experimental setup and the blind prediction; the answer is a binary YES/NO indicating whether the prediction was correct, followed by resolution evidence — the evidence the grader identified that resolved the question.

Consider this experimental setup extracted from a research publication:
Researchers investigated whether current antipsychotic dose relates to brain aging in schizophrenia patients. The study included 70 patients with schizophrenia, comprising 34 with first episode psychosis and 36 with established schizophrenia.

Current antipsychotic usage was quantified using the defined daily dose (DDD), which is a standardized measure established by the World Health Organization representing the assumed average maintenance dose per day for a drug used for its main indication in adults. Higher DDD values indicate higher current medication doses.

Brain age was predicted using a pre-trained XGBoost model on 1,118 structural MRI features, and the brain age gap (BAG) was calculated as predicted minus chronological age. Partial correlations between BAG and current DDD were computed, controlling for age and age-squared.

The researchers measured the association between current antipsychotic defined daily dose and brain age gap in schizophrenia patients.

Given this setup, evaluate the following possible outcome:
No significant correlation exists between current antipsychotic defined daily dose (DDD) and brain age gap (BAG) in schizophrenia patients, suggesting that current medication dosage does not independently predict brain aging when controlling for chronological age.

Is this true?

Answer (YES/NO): YES